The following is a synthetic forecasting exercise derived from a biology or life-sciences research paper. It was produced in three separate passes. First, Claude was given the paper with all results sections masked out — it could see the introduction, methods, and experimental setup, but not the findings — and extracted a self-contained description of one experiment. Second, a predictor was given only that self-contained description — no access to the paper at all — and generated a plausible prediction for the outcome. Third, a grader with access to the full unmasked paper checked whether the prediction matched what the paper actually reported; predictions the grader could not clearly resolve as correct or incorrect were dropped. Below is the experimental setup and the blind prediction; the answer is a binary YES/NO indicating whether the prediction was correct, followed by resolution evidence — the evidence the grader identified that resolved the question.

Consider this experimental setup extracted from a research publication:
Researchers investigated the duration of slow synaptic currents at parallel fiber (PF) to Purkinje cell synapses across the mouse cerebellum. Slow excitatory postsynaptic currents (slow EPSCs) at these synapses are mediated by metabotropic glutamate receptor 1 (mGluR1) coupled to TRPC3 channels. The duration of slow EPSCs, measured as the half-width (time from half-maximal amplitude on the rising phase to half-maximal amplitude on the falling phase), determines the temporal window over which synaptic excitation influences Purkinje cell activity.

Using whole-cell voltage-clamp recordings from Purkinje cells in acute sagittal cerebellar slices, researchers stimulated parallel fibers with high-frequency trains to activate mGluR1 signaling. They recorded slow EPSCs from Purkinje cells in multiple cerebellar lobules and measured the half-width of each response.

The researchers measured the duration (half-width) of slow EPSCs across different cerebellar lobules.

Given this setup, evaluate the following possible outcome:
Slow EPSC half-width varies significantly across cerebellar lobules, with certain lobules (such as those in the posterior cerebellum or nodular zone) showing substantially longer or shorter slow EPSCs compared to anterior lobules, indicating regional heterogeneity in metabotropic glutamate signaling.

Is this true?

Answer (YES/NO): YES